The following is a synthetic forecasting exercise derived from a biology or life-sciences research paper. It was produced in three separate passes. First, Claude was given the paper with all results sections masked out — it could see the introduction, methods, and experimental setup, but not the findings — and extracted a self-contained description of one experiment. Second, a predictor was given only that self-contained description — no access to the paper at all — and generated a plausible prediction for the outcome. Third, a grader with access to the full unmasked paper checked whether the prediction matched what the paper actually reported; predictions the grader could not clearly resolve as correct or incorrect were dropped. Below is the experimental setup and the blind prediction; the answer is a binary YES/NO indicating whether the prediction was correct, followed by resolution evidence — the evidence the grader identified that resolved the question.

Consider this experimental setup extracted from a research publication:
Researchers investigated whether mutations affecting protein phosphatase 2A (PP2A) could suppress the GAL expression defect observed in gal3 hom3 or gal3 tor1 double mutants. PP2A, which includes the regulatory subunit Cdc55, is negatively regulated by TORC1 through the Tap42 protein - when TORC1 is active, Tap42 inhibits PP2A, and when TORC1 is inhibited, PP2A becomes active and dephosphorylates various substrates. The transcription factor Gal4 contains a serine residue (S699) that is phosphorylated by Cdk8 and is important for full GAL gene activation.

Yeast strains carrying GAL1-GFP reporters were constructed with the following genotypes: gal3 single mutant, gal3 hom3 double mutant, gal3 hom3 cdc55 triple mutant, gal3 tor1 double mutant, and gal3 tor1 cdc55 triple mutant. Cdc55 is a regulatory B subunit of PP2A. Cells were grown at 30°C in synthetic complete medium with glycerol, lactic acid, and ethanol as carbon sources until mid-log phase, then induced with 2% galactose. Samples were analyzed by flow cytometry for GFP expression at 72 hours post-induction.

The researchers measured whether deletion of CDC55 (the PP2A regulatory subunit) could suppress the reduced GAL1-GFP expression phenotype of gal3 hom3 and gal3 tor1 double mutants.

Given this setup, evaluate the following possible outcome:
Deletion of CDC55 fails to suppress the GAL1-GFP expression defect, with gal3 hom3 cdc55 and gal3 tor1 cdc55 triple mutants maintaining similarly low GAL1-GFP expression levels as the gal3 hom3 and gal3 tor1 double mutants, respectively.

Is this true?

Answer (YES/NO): NO